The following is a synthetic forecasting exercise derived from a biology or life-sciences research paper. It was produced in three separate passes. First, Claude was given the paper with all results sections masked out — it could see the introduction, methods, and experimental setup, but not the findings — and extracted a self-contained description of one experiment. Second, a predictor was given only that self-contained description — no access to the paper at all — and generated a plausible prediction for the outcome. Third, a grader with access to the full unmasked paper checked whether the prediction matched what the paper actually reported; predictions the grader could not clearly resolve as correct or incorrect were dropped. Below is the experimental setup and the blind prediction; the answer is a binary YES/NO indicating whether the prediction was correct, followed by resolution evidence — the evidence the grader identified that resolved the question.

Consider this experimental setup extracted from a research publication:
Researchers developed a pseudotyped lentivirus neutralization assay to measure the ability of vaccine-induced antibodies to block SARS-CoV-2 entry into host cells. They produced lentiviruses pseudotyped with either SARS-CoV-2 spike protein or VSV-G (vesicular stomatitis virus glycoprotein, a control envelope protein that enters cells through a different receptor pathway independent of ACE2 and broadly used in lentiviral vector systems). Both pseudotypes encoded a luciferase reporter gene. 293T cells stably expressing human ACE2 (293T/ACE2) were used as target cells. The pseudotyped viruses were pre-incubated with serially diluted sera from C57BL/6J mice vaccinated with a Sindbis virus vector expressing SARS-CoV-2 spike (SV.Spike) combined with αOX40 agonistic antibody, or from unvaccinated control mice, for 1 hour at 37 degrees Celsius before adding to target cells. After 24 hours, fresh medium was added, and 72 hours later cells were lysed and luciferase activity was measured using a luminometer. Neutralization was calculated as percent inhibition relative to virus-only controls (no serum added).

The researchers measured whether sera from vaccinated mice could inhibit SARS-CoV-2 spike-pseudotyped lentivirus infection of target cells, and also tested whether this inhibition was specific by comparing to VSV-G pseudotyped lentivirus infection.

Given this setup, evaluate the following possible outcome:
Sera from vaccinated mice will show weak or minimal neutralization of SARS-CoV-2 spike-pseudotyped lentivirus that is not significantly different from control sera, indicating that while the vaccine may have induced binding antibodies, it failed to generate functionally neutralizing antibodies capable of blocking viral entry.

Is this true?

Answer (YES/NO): NO